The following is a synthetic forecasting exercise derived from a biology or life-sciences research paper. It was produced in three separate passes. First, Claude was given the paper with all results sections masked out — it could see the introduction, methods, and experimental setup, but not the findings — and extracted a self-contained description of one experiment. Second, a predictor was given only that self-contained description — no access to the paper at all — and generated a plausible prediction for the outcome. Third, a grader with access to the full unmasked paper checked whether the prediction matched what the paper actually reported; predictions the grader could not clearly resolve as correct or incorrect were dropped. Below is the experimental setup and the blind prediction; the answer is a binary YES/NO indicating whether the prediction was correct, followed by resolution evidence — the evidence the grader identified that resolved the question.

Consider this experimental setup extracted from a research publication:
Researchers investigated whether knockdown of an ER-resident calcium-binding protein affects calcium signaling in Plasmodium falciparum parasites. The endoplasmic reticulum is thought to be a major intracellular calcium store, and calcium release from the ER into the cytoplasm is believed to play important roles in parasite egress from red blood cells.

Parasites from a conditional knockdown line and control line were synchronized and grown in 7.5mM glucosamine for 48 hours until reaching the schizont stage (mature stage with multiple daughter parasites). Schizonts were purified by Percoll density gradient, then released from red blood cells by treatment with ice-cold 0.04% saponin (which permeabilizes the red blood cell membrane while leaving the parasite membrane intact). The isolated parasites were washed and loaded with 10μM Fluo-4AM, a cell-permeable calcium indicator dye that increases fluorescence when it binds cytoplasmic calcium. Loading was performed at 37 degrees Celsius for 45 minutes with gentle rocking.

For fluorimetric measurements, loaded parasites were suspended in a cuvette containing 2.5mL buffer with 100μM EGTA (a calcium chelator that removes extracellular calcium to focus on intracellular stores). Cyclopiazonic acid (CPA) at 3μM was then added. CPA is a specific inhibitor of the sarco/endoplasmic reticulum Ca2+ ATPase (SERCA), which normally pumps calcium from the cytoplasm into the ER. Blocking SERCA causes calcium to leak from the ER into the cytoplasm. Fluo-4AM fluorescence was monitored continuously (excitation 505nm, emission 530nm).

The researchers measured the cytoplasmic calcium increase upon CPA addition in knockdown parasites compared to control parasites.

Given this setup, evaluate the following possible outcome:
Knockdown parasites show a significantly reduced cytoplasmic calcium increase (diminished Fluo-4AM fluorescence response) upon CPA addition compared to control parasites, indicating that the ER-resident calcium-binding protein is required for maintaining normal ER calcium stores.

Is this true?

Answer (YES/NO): NO